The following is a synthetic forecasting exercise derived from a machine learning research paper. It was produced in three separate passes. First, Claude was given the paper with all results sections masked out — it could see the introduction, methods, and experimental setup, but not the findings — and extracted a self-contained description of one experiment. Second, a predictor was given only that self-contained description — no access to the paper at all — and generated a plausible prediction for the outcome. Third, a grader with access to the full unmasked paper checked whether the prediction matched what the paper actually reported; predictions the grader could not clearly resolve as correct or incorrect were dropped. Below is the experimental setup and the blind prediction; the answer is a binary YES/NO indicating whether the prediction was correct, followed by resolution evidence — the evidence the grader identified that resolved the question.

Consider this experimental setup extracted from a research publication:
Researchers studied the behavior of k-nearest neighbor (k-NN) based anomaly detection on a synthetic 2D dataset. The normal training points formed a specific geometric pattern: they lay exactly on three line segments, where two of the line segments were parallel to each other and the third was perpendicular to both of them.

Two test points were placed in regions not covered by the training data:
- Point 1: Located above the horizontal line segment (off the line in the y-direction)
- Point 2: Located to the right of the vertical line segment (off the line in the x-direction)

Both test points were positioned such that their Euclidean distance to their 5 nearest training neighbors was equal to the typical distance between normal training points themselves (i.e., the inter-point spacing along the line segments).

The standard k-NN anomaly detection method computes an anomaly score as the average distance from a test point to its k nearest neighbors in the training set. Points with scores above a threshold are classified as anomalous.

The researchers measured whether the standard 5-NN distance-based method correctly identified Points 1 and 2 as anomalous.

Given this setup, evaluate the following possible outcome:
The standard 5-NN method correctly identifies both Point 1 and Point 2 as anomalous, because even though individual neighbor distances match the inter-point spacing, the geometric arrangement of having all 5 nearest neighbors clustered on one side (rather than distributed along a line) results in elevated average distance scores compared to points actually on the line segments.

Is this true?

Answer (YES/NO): NO